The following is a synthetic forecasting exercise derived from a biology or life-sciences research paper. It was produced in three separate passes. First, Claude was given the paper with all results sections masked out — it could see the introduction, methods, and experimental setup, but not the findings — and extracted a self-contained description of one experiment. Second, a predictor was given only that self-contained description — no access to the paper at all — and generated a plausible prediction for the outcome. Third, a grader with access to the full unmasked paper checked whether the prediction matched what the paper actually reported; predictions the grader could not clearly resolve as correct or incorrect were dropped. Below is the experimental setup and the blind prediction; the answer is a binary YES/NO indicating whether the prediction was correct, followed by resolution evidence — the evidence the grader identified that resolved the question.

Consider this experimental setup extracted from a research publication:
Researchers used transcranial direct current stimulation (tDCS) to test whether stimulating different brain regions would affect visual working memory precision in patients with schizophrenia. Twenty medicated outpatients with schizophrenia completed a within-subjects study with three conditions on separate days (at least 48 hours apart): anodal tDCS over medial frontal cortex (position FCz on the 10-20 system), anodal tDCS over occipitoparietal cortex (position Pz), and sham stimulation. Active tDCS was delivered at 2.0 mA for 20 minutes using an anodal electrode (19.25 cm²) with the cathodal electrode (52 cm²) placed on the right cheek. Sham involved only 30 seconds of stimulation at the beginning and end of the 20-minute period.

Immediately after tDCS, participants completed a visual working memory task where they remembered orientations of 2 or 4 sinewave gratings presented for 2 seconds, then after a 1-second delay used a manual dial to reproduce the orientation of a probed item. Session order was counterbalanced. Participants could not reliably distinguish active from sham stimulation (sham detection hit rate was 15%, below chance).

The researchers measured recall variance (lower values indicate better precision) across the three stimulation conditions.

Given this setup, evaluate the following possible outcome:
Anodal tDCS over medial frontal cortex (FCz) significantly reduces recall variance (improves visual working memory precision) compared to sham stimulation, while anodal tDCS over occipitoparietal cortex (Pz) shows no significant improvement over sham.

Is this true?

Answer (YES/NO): NO